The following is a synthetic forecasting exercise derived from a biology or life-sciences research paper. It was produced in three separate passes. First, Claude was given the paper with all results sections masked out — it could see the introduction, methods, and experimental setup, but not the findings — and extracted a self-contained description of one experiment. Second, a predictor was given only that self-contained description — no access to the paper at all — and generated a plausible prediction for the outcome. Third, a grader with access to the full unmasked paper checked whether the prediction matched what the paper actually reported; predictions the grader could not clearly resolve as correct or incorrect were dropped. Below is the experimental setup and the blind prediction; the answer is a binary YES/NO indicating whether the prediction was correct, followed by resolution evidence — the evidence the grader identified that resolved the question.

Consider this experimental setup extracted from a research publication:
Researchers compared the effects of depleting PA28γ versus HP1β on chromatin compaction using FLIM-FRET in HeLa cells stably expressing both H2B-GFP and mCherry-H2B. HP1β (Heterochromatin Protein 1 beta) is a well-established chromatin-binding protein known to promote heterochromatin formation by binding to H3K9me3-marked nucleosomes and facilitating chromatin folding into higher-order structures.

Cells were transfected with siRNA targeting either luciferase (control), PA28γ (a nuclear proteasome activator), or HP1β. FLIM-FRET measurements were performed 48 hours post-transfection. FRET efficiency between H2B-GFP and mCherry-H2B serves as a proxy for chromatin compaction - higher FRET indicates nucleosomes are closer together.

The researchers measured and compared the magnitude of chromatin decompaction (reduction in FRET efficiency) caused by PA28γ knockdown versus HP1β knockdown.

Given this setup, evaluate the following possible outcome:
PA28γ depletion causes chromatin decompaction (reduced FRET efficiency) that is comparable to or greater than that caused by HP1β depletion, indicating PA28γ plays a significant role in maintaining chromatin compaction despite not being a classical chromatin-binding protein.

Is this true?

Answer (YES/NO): YES